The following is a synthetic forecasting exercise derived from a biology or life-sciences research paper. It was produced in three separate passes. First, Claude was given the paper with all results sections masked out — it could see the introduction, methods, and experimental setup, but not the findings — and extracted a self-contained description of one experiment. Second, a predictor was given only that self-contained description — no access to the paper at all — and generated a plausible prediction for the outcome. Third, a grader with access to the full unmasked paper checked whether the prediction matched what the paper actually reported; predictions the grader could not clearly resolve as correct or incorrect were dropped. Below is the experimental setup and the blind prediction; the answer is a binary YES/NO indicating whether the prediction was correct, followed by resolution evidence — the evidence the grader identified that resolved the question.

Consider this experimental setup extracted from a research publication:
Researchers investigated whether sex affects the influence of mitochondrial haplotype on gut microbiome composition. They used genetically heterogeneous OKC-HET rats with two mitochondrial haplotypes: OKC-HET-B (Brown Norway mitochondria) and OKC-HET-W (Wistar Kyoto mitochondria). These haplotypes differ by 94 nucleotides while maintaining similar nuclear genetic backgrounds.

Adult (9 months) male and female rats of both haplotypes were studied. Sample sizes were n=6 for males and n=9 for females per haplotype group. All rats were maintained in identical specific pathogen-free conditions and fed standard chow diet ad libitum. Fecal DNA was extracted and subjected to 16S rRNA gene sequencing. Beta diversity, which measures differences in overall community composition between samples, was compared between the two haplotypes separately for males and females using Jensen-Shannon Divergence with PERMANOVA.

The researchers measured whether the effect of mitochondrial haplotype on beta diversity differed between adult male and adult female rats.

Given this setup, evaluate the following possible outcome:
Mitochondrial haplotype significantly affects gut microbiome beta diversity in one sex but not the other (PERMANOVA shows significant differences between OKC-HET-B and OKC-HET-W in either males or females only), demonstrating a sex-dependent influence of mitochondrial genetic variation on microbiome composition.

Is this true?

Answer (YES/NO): NO